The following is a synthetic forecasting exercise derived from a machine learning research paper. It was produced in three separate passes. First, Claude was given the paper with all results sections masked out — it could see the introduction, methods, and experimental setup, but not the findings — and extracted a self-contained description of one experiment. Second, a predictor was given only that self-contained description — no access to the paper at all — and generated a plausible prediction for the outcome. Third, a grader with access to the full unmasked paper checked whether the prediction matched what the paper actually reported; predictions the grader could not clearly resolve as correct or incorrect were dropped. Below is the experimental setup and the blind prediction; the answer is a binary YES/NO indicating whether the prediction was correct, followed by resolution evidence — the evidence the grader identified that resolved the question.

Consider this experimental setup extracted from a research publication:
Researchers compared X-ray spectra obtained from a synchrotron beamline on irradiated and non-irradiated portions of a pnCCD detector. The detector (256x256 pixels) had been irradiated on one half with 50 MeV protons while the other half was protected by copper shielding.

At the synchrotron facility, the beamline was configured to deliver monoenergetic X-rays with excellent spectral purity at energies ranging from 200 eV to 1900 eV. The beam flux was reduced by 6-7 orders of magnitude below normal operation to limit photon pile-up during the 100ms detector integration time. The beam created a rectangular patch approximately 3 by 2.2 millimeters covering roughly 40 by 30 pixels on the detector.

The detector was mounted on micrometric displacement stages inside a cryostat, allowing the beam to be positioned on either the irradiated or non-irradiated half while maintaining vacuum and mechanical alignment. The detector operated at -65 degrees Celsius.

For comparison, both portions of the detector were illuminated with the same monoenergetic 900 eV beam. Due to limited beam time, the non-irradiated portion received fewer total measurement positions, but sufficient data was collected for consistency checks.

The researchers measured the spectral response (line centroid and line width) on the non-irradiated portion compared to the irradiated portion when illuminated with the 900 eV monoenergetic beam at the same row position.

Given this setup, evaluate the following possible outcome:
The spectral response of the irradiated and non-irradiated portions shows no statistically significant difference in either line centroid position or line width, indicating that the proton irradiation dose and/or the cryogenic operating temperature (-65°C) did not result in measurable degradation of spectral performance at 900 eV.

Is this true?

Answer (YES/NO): NO